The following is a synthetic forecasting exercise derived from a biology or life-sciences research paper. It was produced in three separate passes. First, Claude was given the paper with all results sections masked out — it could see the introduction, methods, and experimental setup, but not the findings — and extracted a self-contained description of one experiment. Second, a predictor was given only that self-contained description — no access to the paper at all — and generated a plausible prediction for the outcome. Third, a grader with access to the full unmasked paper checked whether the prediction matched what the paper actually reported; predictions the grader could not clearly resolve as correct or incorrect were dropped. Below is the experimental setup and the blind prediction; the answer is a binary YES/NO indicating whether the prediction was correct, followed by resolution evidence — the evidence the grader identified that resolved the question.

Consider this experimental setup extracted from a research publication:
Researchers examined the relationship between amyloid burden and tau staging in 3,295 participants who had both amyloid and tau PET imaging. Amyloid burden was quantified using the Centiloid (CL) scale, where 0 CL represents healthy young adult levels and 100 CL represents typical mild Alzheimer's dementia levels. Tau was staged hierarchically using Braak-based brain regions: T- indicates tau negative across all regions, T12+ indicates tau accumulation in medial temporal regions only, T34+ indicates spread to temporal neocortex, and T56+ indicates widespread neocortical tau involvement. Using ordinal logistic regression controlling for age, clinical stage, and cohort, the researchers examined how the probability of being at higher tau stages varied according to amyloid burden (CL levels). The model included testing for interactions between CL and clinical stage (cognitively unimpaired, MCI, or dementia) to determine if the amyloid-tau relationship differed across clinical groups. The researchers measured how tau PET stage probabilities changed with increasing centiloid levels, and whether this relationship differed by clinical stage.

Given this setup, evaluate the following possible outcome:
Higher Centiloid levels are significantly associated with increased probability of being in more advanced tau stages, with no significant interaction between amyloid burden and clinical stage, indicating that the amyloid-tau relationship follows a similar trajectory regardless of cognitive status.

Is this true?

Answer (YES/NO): NO